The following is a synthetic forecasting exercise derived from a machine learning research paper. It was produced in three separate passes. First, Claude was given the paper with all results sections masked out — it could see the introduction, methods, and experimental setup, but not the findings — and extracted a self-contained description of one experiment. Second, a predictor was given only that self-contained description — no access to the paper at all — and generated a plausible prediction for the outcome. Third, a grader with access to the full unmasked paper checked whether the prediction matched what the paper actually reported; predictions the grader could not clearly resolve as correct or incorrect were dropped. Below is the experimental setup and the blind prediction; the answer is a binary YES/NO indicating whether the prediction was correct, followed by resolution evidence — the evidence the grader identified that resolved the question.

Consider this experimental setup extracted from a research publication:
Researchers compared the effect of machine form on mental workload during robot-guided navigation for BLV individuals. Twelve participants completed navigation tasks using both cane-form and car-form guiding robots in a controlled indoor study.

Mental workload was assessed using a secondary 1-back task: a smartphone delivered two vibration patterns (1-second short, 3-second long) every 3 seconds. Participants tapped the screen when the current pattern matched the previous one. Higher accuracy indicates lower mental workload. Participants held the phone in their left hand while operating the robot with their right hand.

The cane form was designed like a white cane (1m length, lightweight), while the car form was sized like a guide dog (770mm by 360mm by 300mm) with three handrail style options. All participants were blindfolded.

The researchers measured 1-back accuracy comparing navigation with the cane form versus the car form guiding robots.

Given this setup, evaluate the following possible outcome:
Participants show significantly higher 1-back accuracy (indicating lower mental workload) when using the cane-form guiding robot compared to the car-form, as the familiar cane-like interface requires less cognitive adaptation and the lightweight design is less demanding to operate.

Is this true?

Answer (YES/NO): NO